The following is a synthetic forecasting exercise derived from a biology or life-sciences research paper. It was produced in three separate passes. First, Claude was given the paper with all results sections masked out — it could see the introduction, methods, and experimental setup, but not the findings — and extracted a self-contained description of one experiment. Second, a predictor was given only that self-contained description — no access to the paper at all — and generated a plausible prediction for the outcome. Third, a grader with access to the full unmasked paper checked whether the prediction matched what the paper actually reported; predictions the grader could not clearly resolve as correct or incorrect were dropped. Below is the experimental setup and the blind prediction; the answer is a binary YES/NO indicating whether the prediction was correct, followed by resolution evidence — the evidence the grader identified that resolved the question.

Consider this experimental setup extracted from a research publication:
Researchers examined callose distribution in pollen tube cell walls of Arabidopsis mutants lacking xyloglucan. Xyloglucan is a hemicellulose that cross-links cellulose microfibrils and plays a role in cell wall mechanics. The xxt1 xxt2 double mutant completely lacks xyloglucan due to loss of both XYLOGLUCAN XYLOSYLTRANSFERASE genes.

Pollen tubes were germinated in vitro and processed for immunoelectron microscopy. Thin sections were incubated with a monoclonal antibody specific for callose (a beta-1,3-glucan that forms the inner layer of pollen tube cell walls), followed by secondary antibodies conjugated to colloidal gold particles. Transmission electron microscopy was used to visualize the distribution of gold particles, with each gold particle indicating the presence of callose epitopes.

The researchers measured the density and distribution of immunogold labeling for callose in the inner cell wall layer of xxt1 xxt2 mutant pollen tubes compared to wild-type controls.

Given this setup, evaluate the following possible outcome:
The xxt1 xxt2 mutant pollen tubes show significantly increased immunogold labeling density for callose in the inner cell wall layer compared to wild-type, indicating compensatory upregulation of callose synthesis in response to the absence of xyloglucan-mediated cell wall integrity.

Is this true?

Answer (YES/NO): YES